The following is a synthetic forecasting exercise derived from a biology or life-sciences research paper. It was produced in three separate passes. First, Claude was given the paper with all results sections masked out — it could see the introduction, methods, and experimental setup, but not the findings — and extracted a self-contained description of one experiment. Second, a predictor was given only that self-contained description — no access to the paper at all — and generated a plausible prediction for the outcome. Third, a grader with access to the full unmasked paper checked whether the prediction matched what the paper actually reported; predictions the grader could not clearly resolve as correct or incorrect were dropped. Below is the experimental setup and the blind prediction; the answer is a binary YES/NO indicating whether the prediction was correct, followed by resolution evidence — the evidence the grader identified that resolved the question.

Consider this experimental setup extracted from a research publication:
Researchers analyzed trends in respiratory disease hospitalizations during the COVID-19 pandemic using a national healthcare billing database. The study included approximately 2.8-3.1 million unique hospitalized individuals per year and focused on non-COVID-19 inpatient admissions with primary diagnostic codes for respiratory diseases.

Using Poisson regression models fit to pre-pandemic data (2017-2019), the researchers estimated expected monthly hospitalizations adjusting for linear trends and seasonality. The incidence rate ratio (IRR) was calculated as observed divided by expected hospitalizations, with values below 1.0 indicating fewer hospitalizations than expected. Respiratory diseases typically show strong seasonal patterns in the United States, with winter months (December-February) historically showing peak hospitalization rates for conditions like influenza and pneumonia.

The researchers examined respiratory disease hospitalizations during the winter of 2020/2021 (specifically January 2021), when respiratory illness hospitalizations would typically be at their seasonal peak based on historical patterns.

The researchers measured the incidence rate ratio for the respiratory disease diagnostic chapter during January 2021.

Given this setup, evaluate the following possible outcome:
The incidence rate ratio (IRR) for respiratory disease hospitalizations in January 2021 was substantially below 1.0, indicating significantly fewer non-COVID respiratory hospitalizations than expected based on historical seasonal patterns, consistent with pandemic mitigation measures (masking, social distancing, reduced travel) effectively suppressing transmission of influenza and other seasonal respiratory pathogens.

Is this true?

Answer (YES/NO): YES